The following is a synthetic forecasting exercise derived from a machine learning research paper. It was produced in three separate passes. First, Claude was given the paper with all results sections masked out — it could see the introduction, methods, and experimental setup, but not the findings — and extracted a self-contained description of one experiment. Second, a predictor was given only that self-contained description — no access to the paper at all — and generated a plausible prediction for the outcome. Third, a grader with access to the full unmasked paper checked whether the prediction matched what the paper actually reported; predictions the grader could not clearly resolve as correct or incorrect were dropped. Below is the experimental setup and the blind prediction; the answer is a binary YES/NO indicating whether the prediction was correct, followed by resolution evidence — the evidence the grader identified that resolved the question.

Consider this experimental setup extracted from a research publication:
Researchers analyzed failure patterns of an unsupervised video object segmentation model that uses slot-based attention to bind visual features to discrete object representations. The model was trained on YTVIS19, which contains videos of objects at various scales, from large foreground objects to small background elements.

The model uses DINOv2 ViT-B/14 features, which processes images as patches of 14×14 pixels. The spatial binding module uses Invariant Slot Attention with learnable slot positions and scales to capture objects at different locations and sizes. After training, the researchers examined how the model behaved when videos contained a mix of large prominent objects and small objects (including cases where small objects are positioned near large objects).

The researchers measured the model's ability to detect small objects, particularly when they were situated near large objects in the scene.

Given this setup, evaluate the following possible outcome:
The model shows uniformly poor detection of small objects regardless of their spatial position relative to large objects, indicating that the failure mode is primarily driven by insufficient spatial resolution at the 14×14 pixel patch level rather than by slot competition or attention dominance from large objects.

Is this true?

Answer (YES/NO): NO